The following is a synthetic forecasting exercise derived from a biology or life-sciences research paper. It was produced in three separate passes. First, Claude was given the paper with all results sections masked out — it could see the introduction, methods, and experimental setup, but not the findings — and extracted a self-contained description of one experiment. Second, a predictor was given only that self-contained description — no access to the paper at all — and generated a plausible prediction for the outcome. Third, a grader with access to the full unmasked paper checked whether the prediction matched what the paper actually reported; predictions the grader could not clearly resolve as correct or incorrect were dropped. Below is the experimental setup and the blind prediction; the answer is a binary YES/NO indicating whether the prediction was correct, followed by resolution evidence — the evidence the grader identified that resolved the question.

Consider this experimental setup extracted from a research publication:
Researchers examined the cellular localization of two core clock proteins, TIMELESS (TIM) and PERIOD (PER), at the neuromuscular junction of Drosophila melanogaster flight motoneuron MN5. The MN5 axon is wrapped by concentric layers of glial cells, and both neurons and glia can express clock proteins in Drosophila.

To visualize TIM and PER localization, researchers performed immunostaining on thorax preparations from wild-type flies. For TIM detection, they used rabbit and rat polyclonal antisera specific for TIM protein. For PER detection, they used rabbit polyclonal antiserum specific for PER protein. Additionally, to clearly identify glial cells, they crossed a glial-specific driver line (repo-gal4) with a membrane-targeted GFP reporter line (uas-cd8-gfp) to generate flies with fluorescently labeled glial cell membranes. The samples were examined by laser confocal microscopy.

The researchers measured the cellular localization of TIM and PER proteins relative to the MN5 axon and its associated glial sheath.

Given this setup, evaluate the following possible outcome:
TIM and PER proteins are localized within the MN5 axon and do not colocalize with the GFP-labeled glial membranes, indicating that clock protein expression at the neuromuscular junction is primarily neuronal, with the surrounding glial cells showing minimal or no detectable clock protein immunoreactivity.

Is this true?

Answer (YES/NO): NO